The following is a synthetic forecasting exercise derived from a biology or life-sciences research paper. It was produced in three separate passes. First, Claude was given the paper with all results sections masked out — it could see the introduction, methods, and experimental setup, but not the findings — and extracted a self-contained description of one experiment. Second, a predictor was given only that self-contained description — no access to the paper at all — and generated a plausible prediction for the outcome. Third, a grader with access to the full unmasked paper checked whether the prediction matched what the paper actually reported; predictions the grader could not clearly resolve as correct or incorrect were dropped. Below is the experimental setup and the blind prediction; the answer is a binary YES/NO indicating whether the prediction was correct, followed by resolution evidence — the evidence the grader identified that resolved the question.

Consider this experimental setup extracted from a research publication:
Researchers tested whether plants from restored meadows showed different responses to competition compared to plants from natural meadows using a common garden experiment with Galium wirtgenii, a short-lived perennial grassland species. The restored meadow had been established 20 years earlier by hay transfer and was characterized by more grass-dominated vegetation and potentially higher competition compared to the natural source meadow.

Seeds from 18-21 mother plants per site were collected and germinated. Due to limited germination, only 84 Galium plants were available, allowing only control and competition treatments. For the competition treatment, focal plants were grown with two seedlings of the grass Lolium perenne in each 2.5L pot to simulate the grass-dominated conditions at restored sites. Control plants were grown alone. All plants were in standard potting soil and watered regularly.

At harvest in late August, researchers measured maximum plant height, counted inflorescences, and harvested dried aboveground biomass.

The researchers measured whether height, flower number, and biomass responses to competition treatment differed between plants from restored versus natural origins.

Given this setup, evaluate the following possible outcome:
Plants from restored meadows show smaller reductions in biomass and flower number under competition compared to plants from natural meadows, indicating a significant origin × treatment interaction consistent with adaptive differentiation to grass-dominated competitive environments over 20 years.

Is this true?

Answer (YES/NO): NO